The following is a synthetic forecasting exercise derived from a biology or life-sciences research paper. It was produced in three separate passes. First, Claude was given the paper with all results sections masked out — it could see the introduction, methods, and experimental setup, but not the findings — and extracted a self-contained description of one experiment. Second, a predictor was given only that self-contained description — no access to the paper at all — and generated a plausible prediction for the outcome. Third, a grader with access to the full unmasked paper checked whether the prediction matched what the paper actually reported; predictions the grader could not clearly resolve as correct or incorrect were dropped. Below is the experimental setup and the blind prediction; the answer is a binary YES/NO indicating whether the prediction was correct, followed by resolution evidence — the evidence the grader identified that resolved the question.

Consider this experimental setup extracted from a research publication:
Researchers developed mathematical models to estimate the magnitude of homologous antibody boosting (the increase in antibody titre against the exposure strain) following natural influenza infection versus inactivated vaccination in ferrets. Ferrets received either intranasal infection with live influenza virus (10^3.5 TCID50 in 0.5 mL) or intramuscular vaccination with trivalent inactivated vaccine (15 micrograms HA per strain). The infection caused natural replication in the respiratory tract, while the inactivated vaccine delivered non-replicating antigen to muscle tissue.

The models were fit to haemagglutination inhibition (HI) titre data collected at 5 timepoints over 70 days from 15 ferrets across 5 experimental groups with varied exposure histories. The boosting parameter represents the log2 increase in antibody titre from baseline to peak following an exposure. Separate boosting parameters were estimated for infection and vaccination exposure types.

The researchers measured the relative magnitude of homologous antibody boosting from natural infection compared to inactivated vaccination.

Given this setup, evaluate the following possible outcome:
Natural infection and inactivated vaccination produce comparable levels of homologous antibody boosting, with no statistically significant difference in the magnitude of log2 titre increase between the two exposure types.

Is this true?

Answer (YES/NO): NO